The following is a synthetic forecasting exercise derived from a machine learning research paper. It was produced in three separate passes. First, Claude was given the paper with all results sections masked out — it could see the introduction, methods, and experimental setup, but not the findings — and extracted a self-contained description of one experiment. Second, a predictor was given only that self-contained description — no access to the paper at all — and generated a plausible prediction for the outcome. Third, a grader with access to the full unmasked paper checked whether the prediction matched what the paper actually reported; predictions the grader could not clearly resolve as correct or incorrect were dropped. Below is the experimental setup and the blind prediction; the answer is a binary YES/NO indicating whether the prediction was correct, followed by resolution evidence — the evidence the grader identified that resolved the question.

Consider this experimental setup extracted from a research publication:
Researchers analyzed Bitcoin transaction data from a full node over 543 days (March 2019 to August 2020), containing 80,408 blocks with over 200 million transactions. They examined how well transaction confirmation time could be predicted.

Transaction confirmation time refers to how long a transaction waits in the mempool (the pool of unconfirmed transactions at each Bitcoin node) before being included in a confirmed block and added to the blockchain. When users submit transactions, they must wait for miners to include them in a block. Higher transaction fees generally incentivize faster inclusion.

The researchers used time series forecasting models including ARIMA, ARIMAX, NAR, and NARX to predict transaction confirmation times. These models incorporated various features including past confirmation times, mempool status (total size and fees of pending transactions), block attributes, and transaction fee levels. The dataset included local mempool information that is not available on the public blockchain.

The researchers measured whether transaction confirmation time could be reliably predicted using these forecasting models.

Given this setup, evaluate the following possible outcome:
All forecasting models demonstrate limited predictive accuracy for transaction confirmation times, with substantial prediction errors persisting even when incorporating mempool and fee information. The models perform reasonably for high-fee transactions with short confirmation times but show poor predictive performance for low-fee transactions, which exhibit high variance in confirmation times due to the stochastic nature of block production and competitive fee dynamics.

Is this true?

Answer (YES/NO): NO